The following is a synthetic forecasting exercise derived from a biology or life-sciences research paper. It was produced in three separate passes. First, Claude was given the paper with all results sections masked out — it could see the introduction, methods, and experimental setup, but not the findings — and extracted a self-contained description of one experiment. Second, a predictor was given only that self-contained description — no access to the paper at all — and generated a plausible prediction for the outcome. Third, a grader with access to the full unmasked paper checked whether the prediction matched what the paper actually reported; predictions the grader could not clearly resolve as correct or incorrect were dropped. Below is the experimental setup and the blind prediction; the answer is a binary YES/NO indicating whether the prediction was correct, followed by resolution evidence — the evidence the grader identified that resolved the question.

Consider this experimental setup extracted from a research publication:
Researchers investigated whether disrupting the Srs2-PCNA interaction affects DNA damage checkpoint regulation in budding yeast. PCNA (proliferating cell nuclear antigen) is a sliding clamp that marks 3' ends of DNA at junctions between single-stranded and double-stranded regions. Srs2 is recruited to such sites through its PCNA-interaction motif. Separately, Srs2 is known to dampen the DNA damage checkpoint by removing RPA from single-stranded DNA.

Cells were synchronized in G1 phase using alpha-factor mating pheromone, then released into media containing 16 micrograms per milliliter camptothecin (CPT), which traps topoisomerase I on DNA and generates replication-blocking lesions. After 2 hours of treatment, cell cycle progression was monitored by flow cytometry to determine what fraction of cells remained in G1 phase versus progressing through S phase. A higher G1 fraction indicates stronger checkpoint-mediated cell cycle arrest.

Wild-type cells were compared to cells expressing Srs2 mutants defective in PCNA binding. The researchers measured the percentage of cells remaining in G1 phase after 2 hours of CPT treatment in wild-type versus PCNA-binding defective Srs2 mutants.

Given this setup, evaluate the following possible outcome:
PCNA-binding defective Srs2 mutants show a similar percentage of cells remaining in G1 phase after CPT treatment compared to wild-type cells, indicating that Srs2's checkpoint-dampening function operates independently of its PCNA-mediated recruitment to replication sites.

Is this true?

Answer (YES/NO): NO